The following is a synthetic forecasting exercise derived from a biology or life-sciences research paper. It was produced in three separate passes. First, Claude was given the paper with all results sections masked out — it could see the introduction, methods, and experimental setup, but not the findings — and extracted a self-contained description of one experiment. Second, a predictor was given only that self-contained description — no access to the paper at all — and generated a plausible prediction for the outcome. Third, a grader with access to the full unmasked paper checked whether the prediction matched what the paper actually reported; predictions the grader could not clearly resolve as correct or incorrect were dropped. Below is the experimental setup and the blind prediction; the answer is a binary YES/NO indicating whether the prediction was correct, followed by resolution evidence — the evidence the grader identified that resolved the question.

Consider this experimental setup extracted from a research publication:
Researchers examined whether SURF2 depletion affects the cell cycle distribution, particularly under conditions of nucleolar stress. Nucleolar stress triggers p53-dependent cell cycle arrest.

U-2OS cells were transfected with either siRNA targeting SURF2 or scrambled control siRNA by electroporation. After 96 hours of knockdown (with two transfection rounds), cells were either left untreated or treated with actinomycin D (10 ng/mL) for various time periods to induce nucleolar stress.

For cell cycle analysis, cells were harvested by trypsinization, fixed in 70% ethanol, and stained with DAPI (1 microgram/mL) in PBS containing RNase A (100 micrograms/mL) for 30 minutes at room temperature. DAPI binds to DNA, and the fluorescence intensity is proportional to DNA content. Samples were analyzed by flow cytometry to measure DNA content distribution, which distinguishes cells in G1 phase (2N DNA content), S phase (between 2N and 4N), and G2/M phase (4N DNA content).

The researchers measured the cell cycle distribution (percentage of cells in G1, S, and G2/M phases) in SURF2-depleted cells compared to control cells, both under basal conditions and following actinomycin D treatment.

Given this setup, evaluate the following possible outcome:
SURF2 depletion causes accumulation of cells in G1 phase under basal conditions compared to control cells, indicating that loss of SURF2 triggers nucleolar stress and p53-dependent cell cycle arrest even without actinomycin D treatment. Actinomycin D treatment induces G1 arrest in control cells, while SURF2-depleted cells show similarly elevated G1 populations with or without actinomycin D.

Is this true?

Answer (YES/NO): NO